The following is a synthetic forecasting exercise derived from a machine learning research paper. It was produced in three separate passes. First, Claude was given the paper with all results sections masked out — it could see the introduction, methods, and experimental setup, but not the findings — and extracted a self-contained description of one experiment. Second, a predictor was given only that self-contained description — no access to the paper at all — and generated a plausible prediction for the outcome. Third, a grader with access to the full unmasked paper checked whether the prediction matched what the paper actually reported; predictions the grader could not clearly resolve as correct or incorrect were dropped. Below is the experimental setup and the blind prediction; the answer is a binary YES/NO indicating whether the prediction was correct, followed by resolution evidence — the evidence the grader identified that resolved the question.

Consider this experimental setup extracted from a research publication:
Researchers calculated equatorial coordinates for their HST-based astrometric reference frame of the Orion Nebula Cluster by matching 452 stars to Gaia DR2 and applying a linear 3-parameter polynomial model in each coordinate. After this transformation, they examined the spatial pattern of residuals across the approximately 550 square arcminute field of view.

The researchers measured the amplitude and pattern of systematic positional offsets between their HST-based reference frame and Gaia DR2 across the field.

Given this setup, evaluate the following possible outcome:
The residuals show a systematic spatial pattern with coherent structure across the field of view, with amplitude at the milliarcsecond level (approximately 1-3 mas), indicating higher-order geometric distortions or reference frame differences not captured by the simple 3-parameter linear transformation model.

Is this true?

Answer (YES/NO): NO